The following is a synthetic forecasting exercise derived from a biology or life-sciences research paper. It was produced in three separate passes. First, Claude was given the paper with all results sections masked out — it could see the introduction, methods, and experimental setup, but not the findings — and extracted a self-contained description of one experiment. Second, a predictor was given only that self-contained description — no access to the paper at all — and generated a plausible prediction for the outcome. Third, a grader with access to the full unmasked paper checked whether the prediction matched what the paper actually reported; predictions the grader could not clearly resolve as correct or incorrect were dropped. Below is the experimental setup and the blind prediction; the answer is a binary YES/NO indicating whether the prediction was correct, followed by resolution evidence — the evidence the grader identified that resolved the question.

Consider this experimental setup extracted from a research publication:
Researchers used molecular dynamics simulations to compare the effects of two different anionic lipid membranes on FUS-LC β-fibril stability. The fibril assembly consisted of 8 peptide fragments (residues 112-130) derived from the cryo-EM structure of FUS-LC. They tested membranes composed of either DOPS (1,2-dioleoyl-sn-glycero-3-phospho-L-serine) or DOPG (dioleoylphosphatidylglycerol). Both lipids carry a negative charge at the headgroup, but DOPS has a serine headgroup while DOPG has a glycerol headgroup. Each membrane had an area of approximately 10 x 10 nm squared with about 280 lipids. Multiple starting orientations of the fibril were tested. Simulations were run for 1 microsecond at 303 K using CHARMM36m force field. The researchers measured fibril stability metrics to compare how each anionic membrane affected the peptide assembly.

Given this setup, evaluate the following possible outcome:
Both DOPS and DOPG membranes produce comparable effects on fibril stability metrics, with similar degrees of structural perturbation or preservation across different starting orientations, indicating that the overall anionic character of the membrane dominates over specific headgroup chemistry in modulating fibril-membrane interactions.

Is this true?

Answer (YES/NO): NO